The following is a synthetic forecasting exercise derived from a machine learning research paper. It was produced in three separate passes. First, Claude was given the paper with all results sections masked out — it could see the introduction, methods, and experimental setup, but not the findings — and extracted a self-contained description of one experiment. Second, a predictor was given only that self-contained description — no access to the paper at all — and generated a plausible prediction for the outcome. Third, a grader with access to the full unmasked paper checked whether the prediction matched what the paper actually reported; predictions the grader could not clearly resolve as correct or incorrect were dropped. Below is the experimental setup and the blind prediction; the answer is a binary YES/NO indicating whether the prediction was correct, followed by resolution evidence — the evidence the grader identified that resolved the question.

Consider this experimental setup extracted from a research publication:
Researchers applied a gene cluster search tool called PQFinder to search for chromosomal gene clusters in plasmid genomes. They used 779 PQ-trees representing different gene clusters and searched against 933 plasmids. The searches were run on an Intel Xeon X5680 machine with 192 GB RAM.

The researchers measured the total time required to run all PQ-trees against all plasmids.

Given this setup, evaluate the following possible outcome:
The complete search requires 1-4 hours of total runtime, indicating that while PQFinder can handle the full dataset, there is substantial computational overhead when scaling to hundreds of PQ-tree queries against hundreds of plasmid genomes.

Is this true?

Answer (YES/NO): YES